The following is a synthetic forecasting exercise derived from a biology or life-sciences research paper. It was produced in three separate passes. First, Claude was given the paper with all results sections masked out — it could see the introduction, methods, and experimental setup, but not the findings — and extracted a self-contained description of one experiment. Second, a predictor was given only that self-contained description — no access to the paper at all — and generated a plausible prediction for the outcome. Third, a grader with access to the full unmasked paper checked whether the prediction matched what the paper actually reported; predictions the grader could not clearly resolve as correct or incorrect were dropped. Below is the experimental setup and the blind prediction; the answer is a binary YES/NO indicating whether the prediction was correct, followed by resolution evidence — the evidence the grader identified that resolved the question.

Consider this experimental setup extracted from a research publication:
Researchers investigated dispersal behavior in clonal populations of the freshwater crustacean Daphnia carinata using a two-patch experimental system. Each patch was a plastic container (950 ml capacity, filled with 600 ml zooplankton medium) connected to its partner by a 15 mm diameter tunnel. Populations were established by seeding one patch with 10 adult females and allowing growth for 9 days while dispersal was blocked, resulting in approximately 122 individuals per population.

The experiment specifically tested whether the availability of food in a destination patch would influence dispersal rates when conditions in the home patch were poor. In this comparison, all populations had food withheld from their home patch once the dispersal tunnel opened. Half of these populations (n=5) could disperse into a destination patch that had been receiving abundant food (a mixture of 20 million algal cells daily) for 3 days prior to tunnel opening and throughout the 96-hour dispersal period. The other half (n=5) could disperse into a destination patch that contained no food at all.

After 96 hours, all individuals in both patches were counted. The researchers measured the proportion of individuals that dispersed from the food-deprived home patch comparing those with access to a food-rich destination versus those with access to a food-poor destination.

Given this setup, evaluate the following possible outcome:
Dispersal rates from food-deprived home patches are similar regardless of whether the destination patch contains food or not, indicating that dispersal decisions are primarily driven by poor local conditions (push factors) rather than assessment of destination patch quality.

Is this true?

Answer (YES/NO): YES